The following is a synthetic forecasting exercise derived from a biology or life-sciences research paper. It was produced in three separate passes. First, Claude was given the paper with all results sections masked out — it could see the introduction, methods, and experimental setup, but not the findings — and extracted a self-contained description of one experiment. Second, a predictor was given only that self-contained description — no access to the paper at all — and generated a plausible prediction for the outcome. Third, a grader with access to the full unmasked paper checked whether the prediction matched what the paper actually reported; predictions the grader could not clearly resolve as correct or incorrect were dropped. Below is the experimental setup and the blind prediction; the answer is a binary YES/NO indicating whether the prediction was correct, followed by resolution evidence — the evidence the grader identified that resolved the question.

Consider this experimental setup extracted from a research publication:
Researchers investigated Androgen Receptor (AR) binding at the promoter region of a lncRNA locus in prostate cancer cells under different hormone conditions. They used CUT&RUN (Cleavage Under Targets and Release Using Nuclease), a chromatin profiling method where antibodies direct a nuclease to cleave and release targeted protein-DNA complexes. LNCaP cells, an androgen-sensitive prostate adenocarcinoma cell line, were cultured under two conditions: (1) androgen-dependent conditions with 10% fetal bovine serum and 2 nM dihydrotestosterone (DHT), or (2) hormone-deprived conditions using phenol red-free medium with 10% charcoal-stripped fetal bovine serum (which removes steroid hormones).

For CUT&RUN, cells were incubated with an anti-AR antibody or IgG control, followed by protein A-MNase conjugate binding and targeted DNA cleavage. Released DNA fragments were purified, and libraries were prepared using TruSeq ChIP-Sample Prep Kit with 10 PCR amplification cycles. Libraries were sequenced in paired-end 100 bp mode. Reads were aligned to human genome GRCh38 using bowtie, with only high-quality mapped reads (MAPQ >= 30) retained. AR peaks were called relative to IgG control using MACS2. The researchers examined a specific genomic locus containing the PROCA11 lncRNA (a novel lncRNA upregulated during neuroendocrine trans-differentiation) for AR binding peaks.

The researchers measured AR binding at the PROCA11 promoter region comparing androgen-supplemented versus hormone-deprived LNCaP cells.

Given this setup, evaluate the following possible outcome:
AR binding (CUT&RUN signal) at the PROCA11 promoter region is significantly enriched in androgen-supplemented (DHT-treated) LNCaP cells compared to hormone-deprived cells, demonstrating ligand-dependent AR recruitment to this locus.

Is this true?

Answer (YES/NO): YES